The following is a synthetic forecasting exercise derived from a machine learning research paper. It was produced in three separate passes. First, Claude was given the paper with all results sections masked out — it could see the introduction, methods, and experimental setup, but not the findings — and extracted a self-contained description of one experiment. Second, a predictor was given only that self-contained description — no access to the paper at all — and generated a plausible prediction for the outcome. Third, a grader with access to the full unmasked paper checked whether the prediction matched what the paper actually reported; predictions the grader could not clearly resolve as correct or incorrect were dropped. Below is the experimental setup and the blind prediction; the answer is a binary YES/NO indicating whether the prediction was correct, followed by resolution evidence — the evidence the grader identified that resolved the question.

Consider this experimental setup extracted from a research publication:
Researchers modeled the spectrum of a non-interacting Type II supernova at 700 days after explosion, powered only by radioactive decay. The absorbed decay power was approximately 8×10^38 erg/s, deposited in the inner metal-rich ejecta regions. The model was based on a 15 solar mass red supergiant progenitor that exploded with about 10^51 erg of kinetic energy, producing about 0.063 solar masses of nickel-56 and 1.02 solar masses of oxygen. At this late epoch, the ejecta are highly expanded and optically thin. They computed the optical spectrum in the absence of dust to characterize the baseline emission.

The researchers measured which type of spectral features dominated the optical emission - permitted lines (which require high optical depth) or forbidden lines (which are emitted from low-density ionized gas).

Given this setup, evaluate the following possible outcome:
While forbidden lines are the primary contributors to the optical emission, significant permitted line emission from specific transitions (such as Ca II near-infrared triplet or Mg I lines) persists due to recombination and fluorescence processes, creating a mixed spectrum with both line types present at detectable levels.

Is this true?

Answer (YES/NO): YES